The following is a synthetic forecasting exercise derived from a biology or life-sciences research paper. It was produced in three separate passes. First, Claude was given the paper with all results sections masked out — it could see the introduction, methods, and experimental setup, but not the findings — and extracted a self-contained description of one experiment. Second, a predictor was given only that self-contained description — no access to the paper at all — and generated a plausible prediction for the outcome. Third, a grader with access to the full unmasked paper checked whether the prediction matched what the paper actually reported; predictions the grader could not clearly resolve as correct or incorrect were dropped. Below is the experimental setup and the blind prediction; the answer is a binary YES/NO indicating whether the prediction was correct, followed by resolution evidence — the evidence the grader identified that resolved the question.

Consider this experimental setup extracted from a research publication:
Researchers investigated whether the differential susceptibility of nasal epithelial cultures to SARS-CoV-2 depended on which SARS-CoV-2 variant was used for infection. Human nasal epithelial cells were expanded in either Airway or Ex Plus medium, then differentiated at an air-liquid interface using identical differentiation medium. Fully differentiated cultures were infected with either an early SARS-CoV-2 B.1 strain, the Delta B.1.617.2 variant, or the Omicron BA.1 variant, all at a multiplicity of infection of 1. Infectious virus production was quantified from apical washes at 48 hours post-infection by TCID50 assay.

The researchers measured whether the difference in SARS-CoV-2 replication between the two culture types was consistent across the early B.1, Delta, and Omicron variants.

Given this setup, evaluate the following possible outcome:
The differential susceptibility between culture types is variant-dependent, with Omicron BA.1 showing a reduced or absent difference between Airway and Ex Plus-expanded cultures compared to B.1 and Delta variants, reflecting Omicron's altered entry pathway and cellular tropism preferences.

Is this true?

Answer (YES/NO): YES